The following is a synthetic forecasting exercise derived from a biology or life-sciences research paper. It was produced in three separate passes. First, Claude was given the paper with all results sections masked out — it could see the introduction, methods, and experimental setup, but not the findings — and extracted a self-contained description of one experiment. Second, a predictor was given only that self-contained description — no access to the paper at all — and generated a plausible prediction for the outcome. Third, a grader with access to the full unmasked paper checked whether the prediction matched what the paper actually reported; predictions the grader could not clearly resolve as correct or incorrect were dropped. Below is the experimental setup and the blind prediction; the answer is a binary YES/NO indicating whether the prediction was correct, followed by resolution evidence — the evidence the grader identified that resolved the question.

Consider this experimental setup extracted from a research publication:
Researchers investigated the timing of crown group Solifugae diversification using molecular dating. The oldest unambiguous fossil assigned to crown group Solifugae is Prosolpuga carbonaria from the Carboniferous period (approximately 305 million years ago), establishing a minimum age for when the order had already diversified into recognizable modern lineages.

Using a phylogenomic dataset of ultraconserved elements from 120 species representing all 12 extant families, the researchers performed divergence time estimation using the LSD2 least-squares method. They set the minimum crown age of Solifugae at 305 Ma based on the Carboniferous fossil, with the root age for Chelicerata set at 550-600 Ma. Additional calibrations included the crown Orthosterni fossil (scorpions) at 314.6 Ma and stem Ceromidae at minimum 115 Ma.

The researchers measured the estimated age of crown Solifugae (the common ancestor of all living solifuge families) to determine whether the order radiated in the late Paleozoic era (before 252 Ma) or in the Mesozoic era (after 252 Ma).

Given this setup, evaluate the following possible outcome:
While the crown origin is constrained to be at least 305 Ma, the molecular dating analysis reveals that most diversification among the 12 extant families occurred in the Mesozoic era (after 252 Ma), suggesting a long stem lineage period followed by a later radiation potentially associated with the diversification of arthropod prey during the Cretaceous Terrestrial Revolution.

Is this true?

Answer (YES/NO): NO